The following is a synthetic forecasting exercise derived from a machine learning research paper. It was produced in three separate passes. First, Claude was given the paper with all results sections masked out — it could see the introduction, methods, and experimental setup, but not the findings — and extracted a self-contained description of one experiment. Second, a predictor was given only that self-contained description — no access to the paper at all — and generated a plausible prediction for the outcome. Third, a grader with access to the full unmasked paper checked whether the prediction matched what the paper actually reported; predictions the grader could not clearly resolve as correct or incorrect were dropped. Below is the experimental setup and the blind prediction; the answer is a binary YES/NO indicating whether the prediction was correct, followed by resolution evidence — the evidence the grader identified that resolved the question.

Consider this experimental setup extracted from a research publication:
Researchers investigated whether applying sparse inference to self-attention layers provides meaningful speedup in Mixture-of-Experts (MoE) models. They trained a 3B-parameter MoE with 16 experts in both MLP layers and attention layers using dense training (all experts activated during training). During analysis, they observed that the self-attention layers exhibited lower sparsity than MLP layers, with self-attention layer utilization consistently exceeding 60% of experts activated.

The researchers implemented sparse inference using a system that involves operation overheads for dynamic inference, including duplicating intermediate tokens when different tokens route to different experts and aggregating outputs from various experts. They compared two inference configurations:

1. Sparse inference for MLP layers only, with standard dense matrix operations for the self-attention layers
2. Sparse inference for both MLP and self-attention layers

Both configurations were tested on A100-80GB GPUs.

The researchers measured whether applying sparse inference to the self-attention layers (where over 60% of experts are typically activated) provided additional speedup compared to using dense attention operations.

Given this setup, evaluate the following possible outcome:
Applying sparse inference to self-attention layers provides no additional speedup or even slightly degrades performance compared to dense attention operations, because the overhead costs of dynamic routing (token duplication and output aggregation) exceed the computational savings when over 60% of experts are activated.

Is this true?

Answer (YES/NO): YES